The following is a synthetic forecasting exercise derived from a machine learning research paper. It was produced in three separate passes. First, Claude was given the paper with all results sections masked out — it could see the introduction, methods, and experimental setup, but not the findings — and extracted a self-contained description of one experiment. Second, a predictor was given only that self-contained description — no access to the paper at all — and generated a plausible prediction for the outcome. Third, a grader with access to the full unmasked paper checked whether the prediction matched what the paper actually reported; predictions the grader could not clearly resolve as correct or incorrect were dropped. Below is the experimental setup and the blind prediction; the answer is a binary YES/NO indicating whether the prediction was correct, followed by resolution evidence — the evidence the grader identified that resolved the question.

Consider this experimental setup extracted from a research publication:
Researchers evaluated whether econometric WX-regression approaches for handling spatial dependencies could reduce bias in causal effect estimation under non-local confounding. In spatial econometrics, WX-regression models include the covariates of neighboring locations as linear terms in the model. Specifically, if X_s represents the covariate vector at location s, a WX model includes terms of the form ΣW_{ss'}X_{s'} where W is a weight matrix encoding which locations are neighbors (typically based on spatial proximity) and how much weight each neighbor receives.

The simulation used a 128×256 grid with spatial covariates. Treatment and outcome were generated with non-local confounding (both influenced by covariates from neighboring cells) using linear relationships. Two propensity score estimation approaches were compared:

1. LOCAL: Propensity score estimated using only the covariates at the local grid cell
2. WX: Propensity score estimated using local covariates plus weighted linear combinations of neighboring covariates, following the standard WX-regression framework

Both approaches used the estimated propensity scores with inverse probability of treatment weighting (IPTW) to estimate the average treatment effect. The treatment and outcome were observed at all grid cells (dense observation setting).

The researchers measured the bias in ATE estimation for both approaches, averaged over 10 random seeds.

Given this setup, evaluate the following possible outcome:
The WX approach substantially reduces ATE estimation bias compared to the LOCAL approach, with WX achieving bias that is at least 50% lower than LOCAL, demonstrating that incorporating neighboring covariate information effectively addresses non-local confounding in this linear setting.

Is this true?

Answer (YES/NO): NO